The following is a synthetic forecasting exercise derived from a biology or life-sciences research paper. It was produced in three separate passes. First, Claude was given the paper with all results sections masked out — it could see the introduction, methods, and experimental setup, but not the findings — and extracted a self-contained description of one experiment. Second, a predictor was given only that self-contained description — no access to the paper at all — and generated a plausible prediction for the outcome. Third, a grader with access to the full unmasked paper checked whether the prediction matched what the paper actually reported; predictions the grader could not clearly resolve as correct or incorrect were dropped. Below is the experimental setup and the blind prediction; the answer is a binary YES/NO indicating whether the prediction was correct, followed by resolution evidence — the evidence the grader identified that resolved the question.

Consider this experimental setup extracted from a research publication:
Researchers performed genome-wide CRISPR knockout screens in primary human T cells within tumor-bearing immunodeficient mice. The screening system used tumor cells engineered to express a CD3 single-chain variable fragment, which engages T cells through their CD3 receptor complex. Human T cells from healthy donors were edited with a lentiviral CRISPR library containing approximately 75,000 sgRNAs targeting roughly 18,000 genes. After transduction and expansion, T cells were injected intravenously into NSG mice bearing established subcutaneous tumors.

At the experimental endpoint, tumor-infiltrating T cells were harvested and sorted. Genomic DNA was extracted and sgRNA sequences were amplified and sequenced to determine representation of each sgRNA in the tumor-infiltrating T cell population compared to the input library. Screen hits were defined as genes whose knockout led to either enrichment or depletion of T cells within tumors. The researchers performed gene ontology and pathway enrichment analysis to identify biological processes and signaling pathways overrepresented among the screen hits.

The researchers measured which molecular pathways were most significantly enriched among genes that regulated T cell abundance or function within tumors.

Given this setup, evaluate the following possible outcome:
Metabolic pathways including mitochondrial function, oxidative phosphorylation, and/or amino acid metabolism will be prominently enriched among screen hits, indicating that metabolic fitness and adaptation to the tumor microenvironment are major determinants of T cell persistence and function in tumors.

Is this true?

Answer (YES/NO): NO